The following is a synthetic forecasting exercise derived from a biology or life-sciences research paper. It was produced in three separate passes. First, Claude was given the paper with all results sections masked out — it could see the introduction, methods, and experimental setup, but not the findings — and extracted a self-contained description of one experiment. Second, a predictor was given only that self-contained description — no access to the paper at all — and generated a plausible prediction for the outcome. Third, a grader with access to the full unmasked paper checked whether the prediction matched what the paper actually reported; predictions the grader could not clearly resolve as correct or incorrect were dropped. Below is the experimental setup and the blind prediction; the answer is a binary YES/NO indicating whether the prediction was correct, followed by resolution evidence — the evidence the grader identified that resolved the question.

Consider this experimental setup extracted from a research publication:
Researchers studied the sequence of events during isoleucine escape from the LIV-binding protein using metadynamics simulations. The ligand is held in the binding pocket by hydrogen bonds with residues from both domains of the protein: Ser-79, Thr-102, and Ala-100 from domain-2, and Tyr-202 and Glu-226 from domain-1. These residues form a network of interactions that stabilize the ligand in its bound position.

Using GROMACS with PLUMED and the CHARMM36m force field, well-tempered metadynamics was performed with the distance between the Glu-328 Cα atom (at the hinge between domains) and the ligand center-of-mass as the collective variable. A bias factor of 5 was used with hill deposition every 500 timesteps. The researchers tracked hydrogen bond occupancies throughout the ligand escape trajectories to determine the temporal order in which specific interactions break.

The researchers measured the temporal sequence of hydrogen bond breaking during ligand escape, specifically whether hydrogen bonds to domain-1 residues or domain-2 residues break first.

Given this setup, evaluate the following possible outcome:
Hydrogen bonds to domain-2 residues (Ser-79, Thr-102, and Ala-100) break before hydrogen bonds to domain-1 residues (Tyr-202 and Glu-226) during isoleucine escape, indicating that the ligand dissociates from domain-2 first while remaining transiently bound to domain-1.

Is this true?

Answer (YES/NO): NO